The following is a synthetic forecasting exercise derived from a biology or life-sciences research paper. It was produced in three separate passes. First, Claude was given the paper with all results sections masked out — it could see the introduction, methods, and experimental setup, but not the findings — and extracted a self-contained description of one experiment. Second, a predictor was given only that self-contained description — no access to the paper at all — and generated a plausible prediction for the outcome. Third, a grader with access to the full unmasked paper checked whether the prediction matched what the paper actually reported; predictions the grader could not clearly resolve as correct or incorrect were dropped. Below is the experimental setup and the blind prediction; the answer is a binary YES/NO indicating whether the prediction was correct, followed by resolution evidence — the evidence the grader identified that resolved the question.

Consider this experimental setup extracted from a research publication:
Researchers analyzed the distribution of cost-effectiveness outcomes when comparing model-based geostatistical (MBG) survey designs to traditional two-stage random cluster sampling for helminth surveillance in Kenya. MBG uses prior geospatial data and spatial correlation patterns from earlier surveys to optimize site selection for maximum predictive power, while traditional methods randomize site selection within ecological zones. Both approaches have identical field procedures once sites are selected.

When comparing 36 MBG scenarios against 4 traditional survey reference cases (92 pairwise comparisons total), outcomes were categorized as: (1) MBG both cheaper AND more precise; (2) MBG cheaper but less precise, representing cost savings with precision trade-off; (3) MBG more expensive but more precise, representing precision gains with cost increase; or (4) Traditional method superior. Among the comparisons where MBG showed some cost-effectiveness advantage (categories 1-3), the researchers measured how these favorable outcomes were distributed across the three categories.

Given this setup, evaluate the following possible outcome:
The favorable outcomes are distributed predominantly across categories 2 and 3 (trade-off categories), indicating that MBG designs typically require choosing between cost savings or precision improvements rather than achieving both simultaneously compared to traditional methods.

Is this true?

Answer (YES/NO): YES